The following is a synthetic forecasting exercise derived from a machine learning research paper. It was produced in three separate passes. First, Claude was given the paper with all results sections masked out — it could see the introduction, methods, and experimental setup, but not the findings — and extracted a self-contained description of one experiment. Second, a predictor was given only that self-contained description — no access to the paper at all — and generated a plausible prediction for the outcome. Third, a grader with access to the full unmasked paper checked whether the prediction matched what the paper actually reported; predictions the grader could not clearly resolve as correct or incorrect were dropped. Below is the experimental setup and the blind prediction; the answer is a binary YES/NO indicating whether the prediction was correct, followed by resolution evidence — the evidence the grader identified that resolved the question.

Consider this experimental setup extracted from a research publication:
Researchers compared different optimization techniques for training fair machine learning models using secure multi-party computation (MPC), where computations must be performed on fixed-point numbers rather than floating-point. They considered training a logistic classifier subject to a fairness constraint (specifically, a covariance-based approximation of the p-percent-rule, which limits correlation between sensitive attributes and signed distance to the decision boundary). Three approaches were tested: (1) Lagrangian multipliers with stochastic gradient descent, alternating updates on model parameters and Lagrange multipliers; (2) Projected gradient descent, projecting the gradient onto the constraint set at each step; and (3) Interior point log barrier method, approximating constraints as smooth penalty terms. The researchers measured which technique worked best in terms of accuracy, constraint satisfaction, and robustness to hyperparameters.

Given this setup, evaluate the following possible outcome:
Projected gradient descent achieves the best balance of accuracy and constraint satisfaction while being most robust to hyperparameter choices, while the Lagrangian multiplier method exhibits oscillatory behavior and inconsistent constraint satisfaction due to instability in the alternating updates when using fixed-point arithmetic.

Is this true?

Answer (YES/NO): NO